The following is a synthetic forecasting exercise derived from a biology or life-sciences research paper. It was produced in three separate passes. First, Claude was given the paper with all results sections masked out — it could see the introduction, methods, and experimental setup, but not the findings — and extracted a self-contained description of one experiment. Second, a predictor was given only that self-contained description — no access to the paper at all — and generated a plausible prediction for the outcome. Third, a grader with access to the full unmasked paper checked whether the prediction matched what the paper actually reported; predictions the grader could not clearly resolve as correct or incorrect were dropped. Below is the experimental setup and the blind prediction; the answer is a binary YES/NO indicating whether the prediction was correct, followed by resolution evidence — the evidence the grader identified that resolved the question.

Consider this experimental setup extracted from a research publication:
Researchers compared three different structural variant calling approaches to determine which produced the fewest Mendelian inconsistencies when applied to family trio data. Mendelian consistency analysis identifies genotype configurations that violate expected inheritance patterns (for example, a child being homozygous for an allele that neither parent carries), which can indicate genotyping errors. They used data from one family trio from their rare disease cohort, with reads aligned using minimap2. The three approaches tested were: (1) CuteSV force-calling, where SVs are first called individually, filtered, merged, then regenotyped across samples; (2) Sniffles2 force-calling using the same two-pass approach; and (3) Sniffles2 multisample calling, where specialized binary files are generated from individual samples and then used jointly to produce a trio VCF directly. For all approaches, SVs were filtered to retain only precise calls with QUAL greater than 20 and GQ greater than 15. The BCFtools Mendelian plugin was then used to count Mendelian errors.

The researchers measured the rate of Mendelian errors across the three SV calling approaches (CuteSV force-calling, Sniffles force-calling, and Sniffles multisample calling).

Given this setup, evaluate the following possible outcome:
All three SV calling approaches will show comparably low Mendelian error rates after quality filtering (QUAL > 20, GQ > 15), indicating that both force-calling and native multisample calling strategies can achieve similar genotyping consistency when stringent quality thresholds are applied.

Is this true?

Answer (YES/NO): NO